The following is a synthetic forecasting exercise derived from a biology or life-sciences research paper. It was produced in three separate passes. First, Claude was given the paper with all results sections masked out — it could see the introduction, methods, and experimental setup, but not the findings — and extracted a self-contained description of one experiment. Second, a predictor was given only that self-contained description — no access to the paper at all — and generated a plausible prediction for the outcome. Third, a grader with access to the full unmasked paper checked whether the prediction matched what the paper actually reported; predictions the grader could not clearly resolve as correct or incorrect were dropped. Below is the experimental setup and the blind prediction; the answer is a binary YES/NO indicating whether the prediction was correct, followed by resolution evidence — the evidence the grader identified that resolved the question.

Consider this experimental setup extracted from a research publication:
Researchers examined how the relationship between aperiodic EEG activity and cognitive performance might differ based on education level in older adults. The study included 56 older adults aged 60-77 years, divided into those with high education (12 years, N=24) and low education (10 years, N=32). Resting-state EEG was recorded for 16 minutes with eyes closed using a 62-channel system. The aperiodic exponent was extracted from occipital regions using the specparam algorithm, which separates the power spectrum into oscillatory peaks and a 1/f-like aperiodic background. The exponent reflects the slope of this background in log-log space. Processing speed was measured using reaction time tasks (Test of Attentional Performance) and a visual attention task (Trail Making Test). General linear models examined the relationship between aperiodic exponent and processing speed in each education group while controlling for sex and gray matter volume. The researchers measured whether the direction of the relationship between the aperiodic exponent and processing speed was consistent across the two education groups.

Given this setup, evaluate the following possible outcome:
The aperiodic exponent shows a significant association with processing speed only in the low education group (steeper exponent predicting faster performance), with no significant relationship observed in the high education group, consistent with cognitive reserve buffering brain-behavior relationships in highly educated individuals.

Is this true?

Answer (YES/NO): NO